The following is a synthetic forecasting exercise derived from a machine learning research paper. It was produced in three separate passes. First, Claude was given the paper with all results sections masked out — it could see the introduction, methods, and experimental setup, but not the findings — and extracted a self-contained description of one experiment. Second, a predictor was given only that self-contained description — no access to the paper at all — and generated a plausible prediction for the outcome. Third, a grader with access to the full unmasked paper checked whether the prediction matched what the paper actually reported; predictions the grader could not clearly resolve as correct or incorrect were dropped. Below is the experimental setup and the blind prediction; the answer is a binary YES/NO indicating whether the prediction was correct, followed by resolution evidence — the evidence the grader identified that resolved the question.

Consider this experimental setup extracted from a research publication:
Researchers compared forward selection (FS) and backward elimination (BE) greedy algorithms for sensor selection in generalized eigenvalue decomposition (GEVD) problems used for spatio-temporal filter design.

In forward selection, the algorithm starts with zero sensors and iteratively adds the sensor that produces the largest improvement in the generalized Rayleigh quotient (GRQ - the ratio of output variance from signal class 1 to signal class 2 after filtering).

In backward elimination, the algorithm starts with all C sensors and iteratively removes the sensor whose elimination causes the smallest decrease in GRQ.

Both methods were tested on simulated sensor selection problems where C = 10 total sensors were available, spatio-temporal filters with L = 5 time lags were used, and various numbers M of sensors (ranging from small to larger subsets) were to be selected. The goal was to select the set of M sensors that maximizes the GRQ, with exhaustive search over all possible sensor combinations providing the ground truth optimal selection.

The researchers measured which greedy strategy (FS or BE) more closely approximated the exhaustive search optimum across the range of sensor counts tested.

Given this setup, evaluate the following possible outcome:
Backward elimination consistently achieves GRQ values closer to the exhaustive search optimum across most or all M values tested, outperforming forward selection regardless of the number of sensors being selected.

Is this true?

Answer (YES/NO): NO